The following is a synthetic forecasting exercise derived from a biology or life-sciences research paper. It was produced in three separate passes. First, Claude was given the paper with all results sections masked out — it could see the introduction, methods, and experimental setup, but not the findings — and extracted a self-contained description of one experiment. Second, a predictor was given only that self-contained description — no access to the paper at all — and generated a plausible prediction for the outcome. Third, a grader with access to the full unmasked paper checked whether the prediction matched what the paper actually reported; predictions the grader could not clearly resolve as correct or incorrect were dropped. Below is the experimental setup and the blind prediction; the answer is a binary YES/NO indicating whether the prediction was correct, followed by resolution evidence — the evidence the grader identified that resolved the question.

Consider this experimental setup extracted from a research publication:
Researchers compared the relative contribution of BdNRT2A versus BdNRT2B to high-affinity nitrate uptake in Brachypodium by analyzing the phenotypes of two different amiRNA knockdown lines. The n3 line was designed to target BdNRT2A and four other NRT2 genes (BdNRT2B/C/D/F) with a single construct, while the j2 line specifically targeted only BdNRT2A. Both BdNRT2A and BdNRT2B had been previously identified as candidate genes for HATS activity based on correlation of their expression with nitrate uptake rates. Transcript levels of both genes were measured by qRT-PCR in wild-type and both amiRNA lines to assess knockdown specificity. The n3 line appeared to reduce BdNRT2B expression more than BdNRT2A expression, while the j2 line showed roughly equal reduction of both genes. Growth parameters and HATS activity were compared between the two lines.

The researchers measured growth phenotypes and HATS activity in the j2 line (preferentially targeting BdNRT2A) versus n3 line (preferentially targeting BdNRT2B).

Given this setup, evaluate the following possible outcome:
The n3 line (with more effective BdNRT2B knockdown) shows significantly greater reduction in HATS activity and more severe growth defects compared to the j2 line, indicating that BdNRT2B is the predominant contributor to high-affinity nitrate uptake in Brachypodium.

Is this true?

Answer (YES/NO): NO